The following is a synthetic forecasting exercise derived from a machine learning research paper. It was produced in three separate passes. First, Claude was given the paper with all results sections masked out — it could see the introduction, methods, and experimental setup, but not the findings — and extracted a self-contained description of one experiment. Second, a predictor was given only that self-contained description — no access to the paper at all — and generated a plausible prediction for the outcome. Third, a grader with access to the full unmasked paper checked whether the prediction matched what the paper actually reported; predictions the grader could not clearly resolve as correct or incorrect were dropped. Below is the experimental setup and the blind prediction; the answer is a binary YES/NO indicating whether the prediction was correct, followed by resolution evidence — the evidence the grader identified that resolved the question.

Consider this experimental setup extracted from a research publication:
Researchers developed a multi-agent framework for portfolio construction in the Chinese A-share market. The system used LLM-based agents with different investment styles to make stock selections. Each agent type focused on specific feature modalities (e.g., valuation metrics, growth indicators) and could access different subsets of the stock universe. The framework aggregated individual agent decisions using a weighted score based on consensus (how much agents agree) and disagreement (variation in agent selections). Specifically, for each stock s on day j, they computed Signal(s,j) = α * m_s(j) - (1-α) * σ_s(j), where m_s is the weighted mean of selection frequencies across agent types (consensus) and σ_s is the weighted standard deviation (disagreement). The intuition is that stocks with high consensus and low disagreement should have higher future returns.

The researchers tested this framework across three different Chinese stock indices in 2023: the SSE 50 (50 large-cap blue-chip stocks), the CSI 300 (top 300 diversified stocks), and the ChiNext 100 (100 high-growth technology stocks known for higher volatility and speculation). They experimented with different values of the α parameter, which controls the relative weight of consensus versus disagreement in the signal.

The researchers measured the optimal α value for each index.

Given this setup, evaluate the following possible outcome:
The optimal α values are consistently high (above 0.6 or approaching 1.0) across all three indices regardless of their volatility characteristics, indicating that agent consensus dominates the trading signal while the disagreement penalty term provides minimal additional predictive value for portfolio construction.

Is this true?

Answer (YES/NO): NO